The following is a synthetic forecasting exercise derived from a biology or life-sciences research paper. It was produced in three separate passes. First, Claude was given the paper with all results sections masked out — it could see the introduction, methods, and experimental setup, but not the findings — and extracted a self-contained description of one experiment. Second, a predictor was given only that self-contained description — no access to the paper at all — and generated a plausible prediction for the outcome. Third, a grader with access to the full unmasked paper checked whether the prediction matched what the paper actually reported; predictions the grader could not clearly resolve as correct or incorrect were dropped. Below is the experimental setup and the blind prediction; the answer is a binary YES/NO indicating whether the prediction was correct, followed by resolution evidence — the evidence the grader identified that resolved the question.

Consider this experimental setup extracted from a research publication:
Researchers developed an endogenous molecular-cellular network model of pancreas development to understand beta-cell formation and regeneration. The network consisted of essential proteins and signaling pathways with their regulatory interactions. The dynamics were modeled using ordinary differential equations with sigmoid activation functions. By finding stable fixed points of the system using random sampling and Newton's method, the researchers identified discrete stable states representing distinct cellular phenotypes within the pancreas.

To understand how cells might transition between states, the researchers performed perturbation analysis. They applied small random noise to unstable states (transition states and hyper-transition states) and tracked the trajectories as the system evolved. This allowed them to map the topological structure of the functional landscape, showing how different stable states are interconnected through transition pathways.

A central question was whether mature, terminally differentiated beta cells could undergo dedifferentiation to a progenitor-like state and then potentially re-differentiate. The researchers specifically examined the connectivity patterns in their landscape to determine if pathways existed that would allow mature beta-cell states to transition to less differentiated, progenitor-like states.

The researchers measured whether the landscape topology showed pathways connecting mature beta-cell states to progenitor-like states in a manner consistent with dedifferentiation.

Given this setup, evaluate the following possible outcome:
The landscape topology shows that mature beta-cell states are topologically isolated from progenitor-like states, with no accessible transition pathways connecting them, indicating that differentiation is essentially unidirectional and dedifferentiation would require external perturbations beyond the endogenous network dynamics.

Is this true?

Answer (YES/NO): NO